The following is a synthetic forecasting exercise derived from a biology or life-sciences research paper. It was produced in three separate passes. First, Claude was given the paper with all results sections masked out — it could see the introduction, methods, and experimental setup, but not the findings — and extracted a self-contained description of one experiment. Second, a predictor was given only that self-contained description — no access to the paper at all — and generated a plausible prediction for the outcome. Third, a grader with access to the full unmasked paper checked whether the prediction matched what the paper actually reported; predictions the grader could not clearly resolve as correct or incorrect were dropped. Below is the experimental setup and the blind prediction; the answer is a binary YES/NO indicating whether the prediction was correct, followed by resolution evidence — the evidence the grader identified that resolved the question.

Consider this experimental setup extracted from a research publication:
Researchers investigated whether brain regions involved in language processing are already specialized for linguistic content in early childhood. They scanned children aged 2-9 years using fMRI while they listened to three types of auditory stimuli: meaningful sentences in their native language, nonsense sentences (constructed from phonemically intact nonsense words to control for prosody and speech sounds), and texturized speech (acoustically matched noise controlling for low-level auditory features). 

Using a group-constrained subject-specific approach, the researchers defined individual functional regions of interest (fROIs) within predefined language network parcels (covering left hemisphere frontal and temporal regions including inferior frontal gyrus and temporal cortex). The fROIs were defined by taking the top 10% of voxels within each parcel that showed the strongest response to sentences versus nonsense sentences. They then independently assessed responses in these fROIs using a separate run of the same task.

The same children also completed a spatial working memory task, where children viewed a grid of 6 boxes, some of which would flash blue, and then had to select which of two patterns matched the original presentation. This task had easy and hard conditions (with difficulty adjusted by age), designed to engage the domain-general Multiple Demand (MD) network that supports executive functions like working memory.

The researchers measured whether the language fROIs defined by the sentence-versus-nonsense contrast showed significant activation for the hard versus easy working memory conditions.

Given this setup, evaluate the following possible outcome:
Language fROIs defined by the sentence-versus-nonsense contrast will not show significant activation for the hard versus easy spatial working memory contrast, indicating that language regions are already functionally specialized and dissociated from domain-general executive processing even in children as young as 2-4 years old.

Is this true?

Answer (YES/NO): YES